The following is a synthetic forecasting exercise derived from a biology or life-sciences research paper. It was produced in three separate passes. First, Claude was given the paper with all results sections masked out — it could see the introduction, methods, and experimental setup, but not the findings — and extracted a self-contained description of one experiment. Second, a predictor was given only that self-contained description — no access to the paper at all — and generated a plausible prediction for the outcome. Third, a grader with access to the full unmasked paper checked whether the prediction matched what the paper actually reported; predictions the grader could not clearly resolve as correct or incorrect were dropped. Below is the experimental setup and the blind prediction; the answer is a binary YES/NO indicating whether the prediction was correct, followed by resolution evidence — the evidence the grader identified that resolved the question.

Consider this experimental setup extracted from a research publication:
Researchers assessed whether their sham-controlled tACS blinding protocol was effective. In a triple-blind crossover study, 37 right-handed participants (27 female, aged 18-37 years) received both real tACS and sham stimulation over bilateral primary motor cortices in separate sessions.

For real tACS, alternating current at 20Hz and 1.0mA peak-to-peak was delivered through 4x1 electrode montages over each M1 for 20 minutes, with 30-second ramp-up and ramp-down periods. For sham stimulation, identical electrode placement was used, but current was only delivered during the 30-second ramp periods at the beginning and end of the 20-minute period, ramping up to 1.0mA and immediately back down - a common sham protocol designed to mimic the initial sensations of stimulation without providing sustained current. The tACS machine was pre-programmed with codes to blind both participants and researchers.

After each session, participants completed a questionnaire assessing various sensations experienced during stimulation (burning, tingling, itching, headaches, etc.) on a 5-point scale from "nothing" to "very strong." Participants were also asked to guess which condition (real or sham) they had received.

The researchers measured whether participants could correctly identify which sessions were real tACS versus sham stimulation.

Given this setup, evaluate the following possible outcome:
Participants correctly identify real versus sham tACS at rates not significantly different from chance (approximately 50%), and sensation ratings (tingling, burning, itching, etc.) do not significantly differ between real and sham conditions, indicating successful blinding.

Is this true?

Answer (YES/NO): YES